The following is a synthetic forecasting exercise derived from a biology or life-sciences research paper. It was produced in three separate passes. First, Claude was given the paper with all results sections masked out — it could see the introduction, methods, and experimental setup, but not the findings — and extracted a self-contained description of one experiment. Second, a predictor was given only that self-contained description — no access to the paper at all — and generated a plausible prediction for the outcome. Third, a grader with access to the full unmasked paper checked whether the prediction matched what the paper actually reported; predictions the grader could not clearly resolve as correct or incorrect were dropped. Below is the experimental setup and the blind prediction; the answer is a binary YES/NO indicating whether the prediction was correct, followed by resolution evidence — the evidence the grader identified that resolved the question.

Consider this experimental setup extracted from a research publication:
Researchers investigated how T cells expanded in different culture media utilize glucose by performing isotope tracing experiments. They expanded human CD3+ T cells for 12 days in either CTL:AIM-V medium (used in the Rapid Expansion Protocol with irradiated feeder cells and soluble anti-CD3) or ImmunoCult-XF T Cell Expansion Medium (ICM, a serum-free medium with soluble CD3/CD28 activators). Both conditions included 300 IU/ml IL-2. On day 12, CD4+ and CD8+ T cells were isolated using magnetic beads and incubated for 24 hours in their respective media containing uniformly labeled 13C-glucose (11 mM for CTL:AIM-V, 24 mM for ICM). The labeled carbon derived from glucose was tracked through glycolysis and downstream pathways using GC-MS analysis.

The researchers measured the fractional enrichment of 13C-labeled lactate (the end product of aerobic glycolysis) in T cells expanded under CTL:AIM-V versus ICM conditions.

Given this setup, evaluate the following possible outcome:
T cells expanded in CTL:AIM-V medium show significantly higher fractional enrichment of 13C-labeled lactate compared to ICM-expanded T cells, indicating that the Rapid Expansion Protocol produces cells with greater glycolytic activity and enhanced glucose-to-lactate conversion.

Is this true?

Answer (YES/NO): YES